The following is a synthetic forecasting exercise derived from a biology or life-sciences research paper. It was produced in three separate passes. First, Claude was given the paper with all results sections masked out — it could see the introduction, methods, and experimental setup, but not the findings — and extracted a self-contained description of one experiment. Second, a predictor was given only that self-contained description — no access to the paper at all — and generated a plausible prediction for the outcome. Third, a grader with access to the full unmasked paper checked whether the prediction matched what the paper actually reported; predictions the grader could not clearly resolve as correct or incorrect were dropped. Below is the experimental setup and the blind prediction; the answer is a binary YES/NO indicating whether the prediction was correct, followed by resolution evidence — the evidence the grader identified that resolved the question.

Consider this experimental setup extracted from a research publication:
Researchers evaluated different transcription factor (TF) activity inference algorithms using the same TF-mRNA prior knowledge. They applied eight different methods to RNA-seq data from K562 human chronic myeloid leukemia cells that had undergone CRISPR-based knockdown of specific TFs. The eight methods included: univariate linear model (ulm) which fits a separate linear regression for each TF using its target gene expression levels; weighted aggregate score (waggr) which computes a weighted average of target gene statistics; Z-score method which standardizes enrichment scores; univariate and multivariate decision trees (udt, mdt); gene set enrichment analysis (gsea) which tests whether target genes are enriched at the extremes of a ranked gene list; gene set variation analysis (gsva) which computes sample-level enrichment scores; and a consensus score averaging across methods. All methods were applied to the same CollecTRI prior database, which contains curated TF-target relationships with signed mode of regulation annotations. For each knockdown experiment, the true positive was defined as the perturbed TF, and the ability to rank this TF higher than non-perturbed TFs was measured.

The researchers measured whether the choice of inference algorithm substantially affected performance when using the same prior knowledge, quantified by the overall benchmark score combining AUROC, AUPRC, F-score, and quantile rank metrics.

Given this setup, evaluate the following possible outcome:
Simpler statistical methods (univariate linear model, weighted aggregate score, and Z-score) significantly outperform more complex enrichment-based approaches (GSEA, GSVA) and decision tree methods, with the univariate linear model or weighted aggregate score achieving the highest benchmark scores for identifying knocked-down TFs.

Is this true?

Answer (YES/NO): NO